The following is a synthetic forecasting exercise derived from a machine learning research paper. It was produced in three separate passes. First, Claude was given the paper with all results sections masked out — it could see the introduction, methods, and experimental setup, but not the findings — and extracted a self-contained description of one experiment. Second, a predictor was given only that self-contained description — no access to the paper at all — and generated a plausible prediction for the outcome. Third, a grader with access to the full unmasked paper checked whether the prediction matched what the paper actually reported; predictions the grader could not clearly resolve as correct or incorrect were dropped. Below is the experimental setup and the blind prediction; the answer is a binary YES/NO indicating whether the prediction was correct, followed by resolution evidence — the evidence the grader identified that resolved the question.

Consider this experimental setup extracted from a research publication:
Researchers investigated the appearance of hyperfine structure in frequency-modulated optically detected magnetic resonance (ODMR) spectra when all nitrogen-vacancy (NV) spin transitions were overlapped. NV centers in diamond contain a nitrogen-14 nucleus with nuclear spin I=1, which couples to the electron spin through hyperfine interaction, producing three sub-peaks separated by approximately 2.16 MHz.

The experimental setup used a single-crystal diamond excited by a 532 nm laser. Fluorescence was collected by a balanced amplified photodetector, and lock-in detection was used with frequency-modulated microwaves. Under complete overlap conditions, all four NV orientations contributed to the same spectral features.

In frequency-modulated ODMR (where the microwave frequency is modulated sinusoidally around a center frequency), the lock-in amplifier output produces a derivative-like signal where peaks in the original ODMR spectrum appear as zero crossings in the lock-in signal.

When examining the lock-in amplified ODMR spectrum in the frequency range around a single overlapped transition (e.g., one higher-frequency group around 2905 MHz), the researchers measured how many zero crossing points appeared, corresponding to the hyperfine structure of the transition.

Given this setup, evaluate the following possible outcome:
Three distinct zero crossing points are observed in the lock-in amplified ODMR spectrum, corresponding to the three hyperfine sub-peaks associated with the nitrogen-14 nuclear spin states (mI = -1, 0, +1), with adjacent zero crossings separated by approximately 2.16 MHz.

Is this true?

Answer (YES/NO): NO